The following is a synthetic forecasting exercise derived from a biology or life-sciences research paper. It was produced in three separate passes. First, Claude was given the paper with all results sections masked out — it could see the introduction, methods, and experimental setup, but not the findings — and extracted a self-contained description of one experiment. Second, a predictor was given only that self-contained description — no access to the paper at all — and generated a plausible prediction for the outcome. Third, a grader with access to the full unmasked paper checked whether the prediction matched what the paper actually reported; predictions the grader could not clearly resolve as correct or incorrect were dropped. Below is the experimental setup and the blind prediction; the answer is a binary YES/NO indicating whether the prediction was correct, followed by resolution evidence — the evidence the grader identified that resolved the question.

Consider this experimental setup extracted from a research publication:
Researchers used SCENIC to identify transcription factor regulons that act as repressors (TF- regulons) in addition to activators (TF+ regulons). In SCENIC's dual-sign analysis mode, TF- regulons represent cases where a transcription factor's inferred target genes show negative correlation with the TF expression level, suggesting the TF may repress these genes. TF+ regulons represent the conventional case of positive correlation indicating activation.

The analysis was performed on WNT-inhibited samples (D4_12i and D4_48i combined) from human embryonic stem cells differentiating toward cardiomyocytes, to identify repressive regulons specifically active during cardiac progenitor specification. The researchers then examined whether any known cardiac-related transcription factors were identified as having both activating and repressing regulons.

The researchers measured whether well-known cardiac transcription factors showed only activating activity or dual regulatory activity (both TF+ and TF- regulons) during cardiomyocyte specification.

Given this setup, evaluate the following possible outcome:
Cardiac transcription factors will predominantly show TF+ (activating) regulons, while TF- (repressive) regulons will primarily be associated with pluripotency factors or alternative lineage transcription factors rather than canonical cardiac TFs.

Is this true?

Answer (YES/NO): YES